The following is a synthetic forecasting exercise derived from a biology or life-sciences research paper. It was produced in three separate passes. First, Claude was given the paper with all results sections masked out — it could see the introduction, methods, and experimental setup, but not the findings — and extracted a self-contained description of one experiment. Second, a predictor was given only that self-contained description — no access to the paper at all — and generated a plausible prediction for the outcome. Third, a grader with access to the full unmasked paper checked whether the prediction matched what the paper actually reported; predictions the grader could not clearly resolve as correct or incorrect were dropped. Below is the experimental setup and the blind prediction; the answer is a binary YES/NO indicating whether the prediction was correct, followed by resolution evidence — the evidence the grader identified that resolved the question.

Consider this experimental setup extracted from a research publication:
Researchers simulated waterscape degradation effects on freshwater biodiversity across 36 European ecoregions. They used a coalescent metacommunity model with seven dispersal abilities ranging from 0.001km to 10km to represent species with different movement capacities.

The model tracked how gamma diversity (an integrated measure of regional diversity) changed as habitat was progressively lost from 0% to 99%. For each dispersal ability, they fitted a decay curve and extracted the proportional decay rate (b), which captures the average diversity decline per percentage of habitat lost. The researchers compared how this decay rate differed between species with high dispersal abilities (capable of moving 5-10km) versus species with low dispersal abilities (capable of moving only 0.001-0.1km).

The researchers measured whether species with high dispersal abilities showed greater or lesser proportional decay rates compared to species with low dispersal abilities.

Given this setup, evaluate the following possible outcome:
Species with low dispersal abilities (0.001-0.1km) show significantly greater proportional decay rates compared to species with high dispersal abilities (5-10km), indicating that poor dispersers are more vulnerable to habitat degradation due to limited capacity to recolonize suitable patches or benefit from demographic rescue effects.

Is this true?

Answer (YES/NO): NO